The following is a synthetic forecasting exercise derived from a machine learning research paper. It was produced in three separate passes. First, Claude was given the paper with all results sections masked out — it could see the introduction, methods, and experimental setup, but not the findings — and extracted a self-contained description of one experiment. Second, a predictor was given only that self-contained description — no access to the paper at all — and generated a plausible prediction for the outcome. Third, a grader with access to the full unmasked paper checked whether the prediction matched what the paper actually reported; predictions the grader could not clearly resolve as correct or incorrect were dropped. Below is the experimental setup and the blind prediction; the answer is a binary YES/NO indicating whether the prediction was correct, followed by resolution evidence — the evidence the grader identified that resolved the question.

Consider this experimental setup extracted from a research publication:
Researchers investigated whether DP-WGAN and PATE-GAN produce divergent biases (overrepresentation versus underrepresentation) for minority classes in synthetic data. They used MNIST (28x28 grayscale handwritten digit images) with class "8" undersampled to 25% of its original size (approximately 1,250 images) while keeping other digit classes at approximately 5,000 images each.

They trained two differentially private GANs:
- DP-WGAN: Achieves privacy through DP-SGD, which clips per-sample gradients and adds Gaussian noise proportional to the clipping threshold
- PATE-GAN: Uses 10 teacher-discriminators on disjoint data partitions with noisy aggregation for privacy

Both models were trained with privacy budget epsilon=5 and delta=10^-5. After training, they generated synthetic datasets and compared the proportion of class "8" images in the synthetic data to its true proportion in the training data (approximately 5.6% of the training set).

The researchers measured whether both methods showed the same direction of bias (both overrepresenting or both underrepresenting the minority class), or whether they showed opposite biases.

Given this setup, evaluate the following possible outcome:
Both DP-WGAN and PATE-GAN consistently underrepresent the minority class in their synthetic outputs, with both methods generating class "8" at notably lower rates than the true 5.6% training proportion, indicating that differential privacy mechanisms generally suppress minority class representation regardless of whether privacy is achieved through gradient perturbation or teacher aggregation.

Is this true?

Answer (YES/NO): NO